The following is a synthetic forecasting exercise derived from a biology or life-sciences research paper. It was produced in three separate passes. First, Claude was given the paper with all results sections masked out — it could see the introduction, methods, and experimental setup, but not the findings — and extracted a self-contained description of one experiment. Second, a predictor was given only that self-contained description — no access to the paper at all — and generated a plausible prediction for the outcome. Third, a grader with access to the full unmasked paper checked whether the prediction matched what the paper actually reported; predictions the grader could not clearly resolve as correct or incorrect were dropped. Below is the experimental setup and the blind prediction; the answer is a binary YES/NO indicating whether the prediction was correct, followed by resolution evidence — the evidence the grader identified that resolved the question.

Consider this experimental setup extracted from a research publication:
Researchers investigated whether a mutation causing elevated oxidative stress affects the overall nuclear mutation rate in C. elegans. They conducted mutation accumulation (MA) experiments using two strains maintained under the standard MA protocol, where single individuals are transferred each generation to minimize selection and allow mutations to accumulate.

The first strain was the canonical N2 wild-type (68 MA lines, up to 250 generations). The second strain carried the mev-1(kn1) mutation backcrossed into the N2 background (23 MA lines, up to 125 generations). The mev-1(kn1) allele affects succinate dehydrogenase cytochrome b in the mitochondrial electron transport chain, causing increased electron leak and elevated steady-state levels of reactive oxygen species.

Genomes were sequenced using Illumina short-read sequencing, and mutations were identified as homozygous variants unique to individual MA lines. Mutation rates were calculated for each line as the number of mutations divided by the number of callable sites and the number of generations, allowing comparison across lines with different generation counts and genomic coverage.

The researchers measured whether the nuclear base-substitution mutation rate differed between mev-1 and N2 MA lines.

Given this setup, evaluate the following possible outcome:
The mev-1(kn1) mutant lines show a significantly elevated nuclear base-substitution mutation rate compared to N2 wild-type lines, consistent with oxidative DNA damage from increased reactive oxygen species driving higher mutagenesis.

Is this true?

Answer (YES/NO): NO